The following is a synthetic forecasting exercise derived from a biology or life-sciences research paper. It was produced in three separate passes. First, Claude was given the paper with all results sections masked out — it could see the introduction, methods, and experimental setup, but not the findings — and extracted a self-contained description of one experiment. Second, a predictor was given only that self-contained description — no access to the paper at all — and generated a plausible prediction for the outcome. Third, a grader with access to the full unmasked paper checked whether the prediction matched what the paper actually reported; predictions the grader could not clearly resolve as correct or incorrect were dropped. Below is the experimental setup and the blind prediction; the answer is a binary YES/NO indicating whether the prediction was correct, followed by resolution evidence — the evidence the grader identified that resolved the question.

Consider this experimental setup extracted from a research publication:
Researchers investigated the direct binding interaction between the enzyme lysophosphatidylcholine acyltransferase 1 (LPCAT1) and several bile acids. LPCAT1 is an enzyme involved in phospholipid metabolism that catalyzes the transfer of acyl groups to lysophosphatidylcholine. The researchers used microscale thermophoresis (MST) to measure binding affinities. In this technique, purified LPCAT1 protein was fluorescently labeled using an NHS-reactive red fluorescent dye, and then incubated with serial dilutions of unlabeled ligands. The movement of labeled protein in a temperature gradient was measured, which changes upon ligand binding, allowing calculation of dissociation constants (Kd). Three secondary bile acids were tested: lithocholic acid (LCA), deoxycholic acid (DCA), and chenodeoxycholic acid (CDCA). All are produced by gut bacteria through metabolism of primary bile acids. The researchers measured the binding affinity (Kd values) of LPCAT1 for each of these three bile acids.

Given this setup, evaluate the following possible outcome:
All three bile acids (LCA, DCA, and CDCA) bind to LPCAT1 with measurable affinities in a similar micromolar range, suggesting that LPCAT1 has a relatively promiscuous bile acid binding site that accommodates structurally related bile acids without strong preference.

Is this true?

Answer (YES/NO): NO